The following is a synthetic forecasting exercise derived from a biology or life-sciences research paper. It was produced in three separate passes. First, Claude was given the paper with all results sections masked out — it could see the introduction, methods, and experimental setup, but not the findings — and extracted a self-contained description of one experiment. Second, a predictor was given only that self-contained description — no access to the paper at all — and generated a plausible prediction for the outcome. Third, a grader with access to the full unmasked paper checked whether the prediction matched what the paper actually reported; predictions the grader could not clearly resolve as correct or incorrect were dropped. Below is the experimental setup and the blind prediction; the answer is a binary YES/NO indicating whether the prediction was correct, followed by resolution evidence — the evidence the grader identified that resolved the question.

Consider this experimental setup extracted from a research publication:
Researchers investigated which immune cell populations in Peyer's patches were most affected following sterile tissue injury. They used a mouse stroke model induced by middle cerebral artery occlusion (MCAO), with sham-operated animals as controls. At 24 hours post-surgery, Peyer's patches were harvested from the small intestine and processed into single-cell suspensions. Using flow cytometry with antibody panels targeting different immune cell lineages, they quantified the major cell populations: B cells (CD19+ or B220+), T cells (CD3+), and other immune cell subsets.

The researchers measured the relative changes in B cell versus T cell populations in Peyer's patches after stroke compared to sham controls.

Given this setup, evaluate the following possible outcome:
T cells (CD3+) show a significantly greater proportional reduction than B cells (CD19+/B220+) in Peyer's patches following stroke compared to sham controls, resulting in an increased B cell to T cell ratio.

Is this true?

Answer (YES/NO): NO